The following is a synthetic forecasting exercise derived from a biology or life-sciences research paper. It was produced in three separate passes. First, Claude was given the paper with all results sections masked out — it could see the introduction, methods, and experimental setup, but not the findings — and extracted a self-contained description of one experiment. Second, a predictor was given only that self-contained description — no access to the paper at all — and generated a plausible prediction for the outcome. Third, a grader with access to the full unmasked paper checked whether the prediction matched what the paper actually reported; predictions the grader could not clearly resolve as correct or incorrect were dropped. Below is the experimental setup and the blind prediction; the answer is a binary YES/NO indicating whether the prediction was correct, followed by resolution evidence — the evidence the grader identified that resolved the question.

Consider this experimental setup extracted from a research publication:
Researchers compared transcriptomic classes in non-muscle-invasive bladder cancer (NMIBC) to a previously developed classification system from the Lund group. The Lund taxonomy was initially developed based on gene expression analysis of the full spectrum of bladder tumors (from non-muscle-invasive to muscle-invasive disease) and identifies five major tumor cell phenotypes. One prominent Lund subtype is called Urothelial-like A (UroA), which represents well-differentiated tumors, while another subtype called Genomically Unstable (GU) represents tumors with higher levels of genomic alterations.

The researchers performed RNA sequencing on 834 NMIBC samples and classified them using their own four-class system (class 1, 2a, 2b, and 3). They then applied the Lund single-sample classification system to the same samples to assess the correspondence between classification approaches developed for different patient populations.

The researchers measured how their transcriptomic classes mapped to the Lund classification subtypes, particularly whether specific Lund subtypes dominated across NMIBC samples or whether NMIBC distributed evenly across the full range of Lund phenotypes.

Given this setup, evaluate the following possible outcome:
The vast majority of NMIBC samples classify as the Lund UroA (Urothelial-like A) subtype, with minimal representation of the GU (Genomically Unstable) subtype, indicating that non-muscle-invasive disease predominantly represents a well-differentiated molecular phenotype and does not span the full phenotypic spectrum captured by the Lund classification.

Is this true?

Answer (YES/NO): YES